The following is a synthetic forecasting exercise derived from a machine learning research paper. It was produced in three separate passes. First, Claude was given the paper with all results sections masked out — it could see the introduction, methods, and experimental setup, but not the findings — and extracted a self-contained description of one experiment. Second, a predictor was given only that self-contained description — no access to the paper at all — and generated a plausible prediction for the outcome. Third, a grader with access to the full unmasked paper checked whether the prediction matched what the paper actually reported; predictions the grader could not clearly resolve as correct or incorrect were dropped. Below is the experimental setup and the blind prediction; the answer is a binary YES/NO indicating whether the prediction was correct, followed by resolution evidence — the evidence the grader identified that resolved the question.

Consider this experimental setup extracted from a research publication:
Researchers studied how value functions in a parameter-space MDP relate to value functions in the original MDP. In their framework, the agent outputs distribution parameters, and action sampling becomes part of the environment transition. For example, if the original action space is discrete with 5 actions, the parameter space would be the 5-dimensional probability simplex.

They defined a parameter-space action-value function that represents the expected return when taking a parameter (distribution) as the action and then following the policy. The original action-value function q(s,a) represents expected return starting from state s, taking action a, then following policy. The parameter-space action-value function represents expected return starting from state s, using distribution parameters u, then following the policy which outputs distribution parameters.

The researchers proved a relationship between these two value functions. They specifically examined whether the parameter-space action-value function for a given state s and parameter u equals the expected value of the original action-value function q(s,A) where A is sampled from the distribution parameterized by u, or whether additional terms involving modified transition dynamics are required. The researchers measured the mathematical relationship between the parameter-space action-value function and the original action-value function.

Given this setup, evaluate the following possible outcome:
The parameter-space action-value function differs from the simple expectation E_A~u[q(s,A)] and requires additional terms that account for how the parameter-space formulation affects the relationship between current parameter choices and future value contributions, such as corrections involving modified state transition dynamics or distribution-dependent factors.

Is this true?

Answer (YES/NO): NO